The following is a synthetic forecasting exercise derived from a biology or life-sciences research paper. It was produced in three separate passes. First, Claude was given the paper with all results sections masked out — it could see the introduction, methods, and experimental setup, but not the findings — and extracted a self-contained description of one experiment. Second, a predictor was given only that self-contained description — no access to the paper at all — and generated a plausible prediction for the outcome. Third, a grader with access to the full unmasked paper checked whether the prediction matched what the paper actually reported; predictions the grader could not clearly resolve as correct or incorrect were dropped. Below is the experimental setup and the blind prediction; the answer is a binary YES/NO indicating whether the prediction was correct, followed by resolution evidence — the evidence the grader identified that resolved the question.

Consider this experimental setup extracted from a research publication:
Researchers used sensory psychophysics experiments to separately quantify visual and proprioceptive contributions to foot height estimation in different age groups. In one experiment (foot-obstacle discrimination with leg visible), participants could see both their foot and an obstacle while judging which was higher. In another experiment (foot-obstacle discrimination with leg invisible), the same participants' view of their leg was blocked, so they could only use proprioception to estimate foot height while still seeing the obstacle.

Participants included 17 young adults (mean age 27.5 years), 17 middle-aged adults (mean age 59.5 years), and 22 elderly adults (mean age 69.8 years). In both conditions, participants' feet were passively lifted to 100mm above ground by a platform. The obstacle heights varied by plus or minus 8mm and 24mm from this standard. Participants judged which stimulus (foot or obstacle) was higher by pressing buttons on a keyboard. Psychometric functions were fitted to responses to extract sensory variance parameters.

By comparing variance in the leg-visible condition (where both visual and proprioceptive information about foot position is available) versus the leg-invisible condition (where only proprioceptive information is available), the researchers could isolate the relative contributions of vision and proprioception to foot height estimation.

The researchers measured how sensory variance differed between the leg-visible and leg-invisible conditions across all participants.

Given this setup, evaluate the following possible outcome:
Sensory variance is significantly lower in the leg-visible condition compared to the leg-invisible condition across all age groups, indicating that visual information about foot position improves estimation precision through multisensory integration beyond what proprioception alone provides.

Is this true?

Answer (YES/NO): NO